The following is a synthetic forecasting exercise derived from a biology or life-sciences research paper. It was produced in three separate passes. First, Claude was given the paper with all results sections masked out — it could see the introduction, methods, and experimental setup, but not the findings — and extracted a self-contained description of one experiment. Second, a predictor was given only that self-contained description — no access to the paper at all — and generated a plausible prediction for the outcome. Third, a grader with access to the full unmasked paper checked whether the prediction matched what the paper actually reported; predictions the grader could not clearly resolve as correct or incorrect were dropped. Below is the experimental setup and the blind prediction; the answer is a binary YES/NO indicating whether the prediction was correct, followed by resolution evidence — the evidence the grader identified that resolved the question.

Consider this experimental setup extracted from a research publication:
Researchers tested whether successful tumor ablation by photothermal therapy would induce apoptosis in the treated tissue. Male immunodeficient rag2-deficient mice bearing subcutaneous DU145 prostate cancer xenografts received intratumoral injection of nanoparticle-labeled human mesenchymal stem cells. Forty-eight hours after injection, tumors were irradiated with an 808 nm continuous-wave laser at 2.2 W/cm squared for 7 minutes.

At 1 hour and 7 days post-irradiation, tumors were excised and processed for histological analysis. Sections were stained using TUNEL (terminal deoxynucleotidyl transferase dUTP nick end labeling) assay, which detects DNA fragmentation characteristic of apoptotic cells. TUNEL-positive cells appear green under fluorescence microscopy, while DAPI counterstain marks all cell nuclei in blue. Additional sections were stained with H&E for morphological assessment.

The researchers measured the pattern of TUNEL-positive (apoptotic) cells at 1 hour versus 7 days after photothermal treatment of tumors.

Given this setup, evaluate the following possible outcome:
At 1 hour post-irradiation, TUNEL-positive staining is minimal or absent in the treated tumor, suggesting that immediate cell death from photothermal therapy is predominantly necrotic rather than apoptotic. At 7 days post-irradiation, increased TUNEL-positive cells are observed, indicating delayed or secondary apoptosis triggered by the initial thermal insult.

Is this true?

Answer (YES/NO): NO